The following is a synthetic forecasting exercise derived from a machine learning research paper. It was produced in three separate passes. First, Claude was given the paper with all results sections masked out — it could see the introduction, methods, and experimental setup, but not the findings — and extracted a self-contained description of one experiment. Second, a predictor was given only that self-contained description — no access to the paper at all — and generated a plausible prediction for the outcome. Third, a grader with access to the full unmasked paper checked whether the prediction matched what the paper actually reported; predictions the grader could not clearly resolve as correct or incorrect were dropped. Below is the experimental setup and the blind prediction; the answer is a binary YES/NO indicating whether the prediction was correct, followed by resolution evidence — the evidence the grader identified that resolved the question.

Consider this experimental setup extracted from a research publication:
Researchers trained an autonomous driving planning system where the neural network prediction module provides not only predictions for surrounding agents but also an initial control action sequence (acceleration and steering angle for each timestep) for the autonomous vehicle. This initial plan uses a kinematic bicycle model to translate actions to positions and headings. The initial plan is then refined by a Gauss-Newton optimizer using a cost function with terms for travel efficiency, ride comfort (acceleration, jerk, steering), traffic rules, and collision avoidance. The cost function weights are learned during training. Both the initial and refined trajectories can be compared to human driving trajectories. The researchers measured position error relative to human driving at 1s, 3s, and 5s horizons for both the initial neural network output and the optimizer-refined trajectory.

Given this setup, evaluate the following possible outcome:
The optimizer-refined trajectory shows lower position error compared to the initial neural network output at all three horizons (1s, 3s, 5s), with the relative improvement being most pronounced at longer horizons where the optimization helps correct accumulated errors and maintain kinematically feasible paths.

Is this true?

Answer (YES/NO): NO